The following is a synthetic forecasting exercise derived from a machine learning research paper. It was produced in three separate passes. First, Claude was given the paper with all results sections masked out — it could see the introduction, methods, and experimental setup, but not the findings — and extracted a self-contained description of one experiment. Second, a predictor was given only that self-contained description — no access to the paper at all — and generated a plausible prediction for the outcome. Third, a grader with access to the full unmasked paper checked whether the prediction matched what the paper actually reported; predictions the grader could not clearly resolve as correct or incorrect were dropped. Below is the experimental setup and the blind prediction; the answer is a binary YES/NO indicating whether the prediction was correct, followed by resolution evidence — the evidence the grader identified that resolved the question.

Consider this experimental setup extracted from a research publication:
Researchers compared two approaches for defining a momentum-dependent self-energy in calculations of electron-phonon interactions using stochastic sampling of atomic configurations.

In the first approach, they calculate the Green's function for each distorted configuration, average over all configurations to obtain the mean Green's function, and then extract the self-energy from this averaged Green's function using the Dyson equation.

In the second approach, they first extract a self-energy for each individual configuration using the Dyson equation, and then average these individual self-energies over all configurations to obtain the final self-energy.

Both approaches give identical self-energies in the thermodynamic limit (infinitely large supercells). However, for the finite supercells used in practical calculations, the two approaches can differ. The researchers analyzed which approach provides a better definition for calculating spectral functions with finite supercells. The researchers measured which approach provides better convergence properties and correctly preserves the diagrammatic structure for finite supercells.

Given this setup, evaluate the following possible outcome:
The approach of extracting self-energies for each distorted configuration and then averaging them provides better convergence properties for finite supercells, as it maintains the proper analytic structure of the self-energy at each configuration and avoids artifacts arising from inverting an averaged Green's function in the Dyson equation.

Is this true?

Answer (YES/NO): NO